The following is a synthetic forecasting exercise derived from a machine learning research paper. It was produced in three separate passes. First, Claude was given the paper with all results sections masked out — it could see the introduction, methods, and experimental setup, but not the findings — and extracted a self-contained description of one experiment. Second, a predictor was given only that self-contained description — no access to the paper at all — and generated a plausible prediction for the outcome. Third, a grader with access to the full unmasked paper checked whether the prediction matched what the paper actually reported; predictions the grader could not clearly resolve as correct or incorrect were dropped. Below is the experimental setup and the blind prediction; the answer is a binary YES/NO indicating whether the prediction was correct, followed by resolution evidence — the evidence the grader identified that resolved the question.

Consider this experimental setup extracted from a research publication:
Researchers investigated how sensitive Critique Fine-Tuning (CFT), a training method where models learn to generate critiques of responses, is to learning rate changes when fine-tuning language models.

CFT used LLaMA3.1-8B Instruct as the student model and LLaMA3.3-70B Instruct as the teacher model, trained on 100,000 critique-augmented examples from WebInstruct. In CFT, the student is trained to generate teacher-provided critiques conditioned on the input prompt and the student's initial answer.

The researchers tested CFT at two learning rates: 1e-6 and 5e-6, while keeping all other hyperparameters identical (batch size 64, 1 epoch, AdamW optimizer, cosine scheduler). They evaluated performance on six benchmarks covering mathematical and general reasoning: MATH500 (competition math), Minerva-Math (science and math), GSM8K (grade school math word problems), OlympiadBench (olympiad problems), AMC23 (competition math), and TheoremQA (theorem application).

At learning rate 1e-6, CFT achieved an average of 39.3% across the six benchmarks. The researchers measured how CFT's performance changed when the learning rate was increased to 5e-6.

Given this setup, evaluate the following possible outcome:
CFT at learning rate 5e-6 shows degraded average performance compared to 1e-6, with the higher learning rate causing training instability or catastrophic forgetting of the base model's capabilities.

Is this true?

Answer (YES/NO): YES